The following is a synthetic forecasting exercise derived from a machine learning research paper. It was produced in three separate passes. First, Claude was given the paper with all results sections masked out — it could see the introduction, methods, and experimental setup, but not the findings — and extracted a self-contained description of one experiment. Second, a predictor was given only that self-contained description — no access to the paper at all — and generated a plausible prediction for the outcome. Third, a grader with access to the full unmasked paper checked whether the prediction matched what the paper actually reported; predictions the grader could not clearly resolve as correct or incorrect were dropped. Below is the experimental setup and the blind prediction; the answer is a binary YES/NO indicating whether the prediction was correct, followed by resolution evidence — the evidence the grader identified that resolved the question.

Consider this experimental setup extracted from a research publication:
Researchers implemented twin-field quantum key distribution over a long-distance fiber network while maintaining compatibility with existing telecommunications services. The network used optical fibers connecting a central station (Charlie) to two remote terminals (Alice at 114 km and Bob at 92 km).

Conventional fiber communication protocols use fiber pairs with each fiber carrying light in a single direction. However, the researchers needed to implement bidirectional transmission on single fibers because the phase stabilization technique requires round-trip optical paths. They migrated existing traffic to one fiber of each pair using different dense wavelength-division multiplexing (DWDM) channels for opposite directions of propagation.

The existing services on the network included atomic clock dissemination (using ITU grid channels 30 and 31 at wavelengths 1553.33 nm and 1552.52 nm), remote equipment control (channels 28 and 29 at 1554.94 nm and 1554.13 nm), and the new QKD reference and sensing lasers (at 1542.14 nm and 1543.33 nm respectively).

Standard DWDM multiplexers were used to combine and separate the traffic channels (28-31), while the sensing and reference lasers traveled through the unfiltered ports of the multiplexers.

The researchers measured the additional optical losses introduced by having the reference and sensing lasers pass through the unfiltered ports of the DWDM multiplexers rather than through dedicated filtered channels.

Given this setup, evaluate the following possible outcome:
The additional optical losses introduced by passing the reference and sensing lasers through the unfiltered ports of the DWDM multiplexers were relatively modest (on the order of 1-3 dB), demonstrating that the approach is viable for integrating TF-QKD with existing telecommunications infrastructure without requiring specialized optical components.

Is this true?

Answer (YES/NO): YES